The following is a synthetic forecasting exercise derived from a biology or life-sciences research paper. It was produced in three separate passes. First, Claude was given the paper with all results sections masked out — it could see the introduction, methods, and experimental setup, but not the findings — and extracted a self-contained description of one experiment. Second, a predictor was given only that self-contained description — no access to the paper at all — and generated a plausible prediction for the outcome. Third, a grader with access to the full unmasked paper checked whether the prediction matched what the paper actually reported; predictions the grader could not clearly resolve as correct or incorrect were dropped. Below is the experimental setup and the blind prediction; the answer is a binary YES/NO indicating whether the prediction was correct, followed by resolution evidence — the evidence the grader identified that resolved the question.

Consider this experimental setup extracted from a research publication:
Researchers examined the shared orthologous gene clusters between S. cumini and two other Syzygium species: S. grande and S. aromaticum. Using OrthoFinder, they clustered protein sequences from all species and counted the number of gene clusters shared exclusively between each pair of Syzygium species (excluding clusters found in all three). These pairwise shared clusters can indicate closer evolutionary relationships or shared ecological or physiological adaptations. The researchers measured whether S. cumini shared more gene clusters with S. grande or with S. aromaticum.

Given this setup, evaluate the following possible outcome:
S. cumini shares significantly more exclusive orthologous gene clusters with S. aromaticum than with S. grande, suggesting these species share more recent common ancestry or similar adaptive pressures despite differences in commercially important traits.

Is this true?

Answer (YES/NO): NO